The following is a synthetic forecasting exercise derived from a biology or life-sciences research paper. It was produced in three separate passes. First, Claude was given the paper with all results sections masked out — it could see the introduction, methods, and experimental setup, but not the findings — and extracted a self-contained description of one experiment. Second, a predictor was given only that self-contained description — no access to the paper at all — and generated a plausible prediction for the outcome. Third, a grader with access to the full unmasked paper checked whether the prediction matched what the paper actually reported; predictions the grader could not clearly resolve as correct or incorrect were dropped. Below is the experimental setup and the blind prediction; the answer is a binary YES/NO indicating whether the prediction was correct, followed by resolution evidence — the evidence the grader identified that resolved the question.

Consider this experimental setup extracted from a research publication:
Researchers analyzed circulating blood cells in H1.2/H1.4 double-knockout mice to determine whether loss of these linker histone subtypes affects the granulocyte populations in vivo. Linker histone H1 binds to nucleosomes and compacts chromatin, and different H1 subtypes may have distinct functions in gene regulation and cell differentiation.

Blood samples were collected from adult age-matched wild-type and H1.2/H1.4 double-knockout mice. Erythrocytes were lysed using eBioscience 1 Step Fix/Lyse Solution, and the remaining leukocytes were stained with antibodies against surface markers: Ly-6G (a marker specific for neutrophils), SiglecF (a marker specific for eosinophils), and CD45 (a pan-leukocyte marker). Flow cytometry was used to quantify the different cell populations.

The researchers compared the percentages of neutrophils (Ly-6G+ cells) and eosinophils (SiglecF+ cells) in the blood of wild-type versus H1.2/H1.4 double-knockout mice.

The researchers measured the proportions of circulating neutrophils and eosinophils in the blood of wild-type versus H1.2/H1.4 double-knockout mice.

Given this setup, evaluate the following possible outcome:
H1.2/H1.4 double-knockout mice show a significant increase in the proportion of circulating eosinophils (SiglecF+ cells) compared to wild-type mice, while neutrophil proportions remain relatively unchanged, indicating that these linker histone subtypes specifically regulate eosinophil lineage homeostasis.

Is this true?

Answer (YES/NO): NO